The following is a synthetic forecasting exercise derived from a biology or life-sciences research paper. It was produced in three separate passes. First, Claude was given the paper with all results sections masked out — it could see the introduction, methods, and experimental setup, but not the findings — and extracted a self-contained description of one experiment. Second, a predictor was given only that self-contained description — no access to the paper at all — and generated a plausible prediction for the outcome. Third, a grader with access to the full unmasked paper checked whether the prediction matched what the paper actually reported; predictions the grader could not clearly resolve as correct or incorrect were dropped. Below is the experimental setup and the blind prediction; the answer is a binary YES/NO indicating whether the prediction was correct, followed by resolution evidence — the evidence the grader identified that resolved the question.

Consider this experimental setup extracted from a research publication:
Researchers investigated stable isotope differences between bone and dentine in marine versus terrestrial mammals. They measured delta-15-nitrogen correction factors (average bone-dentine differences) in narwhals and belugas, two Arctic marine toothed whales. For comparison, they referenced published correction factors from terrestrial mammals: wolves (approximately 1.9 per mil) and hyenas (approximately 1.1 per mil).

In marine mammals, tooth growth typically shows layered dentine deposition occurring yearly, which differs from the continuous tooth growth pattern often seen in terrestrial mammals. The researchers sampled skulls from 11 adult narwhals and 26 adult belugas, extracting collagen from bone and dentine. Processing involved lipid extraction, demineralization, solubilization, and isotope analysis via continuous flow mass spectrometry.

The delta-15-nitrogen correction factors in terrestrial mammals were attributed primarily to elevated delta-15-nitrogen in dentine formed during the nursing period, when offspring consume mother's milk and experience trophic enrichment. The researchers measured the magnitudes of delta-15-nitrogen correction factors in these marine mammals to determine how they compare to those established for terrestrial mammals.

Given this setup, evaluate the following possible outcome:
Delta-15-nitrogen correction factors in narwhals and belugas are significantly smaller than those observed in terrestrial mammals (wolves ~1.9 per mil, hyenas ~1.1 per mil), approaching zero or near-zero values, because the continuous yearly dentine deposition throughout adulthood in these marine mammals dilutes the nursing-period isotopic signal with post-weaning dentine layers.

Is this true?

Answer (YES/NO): NO